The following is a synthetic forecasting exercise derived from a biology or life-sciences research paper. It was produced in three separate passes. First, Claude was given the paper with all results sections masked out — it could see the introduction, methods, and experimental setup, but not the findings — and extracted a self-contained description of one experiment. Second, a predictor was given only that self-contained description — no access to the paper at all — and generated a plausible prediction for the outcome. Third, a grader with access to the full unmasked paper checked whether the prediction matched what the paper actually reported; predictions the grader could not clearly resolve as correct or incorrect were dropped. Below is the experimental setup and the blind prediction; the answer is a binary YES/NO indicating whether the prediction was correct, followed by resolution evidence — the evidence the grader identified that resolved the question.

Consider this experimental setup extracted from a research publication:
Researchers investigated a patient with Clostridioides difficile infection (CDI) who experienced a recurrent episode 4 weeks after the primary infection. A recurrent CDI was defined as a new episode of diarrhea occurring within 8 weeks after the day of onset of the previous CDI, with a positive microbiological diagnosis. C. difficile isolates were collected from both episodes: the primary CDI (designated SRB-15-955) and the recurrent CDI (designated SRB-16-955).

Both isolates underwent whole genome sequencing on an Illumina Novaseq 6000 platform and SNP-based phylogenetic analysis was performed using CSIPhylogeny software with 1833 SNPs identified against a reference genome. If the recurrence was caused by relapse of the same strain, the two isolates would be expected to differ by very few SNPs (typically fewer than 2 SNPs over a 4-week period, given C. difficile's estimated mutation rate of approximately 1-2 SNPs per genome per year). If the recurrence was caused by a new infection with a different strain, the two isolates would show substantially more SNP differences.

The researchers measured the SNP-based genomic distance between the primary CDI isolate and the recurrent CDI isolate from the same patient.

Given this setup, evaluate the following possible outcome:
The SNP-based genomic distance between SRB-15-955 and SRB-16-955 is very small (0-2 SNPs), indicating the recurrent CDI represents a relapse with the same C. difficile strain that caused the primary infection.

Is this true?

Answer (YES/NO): NO